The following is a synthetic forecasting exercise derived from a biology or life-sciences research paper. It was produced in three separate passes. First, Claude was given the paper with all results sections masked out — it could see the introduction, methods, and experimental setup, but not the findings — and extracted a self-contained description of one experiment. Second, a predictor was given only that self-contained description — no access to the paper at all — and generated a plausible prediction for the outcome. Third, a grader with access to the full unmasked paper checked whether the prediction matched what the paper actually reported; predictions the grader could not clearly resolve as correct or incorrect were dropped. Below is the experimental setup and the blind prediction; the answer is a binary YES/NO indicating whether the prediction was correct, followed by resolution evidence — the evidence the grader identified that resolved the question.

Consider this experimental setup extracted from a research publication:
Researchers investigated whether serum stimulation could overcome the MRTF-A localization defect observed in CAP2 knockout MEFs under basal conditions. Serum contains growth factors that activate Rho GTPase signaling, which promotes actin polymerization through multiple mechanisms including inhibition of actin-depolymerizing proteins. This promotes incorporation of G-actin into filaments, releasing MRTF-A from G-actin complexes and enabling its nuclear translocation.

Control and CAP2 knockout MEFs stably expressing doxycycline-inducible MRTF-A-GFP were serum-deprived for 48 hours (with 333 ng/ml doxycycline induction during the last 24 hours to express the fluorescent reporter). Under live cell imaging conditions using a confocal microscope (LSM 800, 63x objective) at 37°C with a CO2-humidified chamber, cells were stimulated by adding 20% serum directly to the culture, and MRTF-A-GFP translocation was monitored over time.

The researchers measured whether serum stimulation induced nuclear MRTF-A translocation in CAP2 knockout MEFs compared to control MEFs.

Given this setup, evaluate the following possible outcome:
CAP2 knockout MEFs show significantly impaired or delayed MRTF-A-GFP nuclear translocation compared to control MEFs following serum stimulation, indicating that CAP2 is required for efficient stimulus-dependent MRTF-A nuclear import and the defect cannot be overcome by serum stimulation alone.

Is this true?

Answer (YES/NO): NO